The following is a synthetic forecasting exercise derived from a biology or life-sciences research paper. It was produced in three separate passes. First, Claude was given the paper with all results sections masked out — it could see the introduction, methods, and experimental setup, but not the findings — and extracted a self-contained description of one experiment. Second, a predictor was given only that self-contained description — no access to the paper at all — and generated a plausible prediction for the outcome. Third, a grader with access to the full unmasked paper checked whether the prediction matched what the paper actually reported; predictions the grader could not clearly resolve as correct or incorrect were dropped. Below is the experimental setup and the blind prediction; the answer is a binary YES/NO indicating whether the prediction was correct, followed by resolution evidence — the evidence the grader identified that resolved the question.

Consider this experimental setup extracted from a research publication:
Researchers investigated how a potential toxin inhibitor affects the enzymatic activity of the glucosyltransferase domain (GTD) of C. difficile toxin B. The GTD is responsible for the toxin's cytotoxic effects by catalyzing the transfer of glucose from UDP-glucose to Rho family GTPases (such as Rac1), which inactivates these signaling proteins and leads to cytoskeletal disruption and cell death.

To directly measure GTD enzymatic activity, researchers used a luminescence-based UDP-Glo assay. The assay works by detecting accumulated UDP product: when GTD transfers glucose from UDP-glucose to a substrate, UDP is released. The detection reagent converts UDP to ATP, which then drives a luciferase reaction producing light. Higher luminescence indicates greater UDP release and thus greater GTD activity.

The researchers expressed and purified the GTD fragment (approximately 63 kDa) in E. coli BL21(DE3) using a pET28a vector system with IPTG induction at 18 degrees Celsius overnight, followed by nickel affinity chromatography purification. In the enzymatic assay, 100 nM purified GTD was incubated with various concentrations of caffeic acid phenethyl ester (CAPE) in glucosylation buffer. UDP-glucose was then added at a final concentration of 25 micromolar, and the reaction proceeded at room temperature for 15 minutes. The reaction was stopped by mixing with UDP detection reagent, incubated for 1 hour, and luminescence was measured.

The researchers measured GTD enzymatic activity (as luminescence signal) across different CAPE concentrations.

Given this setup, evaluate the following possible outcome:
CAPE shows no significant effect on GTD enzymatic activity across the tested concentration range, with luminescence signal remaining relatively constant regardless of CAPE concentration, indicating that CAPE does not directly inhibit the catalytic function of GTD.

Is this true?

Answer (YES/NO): NO